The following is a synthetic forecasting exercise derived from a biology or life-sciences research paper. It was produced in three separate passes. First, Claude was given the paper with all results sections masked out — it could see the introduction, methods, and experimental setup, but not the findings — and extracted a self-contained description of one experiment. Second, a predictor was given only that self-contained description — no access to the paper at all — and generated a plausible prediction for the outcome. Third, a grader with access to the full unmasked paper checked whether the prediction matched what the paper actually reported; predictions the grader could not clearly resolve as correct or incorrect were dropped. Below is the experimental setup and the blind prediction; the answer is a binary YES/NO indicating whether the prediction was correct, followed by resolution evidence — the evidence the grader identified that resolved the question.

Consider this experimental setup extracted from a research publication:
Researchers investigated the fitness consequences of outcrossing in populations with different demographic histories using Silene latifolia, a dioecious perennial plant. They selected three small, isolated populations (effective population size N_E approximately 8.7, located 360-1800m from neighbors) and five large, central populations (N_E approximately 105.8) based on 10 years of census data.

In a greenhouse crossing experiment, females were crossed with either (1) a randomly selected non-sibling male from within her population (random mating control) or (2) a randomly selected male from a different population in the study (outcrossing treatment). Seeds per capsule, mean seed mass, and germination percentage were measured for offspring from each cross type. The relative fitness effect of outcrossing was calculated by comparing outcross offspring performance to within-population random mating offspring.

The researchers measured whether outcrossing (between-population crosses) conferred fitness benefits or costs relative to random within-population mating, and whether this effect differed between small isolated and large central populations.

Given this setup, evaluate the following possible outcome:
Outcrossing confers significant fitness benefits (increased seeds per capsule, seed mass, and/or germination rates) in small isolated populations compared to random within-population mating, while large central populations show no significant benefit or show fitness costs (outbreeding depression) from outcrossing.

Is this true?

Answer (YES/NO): NO